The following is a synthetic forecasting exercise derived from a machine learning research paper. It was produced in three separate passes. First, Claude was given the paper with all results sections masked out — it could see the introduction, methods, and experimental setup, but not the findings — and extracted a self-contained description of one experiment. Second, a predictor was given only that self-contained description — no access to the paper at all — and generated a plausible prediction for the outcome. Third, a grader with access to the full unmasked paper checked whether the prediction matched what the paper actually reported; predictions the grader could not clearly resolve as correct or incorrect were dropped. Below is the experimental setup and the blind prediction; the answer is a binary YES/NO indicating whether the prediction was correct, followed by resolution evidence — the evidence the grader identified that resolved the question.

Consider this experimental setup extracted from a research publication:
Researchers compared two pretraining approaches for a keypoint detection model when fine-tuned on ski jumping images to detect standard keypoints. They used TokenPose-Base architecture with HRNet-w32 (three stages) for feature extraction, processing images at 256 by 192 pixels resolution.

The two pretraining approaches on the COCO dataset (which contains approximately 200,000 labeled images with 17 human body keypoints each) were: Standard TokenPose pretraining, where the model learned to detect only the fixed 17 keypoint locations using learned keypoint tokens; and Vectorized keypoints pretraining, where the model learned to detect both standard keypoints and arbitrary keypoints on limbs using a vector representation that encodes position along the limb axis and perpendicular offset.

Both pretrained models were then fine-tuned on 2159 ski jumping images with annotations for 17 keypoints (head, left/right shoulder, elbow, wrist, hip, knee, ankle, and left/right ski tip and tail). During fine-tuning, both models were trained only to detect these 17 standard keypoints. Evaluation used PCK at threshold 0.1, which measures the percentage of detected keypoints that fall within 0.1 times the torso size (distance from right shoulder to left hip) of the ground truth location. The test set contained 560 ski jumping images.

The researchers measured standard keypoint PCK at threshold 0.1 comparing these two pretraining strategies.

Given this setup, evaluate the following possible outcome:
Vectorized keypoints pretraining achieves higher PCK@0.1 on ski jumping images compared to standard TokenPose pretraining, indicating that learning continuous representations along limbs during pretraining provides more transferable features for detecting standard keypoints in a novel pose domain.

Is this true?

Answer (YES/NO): NO